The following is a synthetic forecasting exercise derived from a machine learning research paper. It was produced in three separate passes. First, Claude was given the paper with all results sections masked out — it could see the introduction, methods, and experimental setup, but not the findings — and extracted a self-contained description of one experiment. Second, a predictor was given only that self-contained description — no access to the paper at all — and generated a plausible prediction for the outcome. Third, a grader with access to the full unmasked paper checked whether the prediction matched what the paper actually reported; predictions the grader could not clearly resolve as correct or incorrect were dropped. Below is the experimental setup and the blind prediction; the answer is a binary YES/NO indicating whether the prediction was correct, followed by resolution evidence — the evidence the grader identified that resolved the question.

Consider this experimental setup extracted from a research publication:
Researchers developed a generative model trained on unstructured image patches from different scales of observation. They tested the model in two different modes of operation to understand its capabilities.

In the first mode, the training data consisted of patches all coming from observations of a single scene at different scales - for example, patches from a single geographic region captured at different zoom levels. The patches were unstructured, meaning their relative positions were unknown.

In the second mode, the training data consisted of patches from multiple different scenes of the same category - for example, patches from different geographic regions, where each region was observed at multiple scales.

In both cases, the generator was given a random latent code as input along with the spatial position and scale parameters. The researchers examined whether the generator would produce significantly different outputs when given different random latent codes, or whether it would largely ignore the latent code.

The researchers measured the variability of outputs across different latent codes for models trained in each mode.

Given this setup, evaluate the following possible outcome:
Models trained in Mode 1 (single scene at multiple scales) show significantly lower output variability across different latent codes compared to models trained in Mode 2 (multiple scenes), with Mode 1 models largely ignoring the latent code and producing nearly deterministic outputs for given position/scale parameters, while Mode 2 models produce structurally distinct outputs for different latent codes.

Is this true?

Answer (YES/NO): YES